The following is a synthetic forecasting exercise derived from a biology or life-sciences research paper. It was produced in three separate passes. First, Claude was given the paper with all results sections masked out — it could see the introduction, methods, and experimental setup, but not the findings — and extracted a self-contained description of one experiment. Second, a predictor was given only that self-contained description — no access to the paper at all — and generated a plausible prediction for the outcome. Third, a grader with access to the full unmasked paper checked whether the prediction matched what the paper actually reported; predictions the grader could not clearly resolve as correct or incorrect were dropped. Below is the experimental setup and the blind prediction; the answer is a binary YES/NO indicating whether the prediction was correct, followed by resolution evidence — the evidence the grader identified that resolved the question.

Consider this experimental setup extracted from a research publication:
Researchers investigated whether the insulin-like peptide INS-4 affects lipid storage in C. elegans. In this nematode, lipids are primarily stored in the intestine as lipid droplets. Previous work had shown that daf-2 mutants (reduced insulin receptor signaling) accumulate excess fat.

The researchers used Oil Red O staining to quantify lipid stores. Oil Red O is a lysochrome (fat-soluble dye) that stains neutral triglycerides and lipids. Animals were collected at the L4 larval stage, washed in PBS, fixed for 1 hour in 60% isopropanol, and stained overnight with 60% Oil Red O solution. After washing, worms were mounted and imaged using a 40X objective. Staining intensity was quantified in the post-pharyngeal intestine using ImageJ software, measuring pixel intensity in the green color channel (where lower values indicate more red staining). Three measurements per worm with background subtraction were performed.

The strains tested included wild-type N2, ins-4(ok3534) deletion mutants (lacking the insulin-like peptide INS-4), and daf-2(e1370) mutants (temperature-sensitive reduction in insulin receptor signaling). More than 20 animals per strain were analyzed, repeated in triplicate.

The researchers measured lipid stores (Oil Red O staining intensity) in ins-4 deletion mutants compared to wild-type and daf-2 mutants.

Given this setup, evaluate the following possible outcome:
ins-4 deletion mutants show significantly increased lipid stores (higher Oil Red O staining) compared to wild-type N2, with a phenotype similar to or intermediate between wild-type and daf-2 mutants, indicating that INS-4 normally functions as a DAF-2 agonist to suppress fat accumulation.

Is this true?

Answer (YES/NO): YES